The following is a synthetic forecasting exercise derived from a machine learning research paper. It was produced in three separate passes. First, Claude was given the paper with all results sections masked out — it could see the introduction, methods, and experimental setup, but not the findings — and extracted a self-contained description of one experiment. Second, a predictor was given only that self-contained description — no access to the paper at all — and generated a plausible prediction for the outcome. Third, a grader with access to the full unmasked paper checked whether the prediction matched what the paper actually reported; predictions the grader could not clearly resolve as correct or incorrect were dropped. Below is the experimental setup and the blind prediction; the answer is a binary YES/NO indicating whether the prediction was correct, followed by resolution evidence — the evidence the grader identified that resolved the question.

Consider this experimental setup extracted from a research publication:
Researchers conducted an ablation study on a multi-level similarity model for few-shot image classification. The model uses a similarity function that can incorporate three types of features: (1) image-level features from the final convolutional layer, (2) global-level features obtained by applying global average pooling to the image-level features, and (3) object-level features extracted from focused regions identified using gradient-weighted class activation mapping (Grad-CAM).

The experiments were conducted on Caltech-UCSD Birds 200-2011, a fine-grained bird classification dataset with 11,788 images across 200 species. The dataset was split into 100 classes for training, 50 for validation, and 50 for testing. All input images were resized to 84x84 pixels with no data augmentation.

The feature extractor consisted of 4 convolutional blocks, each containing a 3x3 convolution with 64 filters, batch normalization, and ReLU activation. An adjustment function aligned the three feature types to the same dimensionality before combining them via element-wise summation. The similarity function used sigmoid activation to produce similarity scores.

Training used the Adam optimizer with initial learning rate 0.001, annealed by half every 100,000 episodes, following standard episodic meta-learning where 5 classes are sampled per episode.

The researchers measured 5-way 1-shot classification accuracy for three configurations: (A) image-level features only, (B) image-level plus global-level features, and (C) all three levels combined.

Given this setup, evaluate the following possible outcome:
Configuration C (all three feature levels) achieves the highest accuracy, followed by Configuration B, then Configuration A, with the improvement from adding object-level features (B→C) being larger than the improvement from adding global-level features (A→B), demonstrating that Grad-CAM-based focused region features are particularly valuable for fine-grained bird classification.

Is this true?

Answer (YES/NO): YES